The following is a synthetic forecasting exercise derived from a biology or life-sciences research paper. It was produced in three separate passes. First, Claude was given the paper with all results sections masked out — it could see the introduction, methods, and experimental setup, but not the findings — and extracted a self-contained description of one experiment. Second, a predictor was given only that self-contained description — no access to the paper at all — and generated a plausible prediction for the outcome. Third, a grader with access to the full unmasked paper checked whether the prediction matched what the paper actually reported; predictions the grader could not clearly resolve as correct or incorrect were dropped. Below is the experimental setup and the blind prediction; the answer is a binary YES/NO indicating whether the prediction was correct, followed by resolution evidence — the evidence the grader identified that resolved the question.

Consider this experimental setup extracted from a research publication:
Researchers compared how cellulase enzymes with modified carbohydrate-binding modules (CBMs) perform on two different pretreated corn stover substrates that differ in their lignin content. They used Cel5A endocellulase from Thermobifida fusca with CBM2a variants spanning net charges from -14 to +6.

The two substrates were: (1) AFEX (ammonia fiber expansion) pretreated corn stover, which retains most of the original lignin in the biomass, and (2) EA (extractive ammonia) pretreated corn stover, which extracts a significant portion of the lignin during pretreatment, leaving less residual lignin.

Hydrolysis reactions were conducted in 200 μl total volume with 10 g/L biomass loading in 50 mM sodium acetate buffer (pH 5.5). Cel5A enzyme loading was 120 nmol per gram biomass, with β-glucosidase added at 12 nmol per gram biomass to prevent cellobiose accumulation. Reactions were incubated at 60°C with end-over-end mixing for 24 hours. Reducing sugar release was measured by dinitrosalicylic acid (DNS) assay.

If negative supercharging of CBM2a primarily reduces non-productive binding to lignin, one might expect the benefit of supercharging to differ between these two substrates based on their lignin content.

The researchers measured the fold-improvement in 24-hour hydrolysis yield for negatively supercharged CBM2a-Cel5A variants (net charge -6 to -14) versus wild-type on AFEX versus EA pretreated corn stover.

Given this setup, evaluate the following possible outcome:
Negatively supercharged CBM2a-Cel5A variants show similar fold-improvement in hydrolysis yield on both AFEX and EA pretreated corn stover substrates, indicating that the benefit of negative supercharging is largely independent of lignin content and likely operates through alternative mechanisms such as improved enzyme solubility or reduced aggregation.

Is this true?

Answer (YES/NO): NO